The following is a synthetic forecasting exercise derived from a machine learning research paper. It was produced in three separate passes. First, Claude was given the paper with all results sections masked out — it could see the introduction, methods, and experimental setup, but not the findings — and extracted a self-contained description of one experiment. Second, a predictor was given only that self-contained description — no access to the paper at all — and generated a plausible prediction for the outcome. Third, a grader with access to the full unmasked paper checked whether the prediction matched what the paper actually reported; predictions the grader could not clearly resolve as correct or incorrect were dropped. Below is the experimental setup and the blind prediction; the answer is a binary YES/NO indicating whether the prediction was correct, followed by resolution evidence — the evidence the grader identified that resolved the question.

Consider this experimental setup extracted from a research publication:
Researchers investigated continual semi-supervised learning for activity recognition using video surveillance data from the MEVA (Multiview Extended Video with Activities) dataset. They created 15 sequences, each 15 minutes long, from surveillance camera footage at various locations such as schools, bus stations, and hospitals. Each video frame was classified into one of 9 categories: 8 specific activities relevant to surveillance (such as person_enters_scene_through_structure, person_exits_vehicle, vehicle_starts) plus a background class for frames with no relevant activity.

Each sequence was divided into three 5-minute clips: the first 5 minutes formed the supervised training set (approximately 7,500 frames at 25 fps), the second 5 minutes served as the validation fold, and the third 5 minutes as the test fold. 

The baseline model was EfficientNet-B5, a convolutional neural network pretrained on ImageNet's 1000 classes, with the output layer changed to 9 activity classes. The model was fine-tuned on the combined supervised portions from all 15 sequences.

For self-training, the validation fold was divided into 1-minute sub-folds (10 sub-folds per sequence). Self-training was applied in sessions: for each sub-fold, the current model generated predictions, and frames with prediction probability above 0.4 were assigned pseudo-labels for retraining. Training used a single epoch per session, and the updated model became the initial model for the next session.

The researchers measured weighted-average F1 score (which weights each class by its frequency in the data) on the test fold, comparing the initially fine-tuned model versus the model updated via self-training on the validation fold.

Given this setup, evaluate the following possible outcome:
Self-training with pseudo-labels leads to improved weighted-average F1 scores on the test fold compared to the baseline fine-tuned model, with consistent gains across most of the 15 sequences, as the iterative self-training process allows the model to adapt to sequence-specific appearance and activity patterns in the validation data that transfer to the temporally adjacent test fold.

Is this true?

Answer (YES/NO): NO